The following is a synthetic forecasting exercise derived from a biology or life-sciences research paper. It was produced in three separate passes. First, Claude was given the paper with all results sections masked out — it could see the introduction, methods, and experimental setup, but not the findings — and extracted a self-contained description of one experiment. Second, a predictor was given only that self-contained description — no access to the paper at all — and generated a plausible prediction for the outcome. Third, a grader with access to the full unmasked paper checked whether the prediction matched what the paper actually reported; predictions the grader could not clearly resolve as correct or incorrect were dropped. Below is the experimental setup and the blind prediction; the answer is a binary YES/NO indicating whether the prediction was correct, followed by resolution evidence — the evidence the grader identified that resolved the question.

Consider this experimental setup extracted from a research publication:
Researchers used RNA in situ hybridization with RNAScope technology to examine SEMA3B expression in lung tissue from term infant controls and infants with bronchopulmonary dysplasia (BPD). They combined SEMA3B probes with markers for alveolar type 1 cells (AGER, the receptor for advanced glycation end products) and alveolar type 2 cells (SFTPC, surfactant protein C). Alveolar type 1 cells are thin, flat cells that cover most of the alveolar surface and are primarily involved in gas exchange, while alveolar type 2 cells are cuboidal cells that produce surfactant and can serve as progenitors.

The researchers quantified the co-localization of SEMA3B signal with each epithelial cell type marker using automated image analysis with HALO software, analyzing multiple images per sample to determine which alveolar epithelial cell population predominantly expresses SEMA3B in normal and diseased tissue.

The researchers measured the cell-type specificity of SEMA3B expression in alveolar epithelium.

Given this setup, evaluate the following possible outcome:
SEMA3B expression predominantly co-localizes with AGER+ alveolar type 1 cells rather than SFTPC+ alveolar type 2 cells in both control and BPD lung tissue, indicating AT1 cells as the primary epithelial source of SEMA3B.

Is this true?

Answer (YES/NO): YES